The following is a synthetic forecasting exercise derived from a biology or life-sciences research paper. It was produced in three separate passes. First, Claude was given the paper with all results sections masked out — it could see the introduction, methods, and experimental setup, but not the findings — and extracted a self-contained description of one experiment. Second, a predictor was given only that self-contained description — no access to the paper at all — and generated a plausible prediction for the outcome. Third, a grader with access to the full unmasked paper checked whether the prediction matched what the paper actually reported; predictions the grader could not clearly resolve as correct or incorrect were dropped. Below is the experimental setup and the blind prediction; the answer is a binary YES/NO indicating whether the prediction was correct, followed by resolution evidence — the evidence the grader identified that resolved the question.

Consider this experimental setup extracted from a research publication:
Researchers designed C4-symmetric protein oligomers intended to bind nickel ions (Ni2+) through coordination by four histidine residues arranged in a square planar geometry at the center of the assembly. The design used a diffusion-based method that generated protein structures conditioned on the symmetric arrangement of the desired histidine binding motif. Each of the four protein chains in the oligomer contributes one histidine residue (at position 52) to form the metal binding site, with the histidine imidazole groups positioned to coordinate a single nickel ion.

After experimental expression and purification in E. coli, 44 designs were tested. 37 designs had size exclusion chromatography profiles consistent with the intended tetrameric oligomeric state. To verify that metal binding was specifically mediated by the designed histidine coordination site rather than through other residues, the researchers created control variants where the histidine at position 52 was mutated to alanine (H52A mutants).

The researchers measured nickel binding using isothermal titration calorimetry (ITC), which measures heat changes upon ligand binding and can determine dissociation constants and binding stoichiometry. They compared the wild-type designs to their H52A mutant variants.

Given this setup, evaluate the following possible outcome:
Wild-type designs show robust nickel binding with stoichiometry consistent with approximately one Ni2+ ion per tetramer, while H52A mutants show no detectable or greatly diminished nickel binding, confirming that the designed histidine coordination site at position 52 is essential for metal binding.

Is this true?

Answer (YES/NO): YES